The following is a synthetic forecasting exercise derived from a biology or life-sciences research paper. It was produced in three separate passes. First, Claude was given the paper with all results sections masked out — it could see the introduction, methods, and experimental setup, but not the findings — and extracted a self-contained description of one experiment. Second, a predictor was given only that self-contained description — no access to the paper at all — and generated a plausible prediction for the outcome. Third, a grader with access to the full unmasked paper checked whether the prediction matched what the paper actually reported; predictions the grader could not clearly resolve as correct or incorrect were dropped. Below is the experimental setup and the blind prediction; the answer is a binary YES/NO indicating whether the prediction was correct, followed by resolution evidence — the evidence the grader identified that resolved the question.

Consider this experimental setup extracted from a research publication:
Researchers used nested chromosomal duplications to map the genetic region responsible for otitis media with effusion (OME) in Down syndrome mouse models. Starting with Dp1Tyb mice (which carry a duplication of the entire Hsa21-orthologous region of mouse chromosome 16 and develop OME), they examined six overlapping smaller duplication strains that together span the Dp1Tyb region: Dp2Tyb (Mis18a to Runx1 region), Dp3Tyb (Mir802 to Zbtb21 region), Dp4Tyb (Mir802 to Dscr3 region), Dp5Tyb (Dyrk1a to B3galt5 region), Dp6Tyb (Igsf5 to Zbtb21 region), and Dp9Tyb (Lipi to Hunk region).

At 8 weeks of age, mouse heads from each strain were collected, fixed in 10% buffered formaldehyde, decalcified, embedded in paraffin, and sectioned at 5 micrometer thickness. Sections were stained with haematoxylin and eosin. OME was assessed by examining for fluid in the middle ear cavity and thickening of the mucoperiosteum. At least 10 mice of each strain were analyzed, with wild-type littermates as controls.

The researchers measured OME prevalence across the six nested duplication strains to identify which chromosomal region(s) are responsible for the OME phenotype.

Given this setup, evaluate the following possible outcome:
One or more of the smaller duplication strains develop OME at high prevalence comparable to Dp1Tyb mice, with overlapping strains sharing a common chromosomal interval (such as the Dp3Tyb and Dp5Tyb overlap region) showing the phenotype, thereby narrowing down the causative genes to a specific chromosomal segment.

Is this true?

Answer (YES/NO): YES